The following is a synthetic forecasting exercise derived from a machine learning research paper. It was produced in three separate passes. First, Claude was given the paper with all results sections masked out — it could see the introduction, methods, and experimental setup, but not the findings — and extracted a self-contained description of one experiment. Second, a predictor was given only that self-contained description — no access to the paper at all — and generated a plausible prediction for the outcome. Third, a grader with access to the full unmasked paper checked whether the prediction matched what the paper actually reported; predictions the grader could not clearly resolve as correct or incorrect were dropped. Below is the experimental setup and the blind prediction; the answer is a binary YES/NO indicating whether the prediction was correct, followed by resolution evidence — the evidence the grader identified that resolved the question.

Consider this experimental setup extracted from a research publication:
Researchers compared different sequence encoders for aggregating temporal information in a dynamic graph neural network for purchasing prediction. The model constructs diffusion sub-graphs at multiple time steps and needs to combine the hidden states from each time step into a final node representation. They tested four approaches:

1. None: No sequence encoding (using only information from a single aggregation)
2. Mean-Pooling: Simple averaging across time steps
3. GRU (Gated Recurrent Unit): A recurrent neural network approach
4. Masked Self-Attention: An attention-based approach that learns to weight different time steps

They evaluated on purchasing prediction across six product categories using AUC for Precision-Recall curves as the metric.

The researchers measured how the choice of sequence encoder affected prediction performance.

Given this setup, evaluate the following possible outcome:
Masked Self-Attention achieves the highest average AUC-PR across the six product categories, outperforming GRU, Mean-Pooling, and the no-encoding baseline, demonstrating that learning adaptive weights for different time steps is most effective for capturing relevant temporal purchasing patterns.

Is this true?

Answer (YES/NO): YES